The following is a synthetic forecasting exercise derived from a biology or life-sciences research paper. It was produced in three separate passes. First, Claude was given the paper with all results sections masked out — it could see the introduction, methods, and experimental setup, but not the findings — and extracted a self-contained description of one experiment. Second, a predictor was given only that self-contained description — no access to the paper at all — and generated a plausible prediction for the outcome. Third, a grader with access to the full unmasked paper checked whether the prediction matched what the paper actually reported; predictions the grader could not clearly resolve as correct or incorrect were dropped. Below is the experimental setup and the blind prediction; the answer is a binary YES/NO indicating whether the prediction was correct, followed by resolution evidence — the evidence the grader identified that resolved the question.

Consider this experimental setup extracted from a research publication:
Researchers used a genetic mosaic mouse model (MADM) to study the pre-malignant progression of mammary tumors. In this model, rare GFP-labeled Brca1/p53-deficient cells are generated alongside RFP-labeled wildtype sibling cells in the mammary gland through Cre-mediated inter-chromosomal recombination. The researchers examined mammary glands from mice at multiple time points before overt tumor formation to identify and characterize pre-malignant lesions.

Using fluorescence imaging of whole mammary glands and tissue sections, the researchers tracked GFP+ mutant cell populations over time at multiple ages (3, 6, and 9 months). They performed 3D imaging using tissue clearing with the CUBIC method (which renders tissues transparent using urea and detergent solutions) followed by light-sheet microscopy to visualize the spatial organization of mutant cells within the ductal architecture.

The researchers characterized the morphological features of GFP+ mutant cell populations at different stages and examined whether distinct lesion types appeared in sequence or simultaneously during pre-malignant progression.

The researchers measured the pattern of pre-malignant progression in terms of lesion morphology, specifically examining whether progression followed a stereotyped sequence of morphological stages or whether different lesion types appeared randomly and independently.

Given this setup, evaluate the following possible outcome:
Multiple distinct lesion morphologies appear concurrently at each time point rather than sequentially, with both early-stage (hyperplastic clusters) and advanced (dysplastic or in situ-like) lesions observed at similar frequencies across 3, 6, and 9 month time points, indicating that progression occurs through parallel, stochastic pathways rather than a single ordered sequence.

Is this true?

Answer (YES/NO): NO